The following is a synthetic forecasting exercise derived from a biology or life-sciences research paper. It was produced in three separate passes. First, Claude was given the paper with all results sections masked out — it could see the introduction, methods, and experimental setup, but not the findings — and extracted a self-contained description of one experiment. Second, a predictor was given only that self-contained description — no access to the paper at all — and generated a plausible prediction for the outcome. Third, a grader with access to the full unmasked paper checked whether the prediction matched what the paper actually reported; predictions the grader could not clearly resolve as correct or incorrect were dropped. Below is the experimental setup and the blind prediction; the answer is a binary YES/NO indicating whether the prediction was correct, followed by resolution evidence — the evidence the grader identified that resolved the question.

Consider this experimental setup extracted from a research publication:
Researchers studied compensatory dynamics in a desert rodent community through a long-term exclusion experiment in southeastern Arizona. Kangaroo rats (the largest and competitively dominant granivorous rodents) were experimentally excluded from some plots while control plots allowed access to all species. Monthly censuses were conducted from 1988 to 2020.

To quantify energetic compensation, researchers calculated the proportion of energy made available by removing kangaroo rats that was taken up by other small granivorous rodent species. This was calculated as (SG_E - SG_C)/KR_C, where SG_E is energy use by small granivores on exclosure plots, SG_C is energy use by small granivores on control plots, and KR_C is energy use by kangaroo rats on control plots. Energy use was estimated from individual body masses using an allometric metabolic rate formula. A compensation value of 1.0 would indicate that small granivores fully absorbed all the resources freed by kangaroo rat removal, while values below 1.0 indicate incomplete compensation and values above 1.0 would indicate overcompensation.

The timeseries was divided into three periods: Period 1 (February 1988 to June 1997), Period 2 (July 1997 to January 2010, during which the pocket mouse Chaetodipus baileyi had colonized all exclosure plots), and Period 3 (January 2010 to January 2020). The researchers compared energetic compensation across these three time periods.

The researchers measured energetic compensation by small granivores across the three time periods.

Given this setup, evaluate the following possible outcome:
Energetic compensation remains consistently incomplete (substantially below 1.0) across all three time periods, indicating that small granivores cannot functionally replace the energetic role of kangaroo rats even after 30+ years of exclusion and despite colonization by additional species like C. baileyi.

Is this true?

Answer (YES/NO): NO